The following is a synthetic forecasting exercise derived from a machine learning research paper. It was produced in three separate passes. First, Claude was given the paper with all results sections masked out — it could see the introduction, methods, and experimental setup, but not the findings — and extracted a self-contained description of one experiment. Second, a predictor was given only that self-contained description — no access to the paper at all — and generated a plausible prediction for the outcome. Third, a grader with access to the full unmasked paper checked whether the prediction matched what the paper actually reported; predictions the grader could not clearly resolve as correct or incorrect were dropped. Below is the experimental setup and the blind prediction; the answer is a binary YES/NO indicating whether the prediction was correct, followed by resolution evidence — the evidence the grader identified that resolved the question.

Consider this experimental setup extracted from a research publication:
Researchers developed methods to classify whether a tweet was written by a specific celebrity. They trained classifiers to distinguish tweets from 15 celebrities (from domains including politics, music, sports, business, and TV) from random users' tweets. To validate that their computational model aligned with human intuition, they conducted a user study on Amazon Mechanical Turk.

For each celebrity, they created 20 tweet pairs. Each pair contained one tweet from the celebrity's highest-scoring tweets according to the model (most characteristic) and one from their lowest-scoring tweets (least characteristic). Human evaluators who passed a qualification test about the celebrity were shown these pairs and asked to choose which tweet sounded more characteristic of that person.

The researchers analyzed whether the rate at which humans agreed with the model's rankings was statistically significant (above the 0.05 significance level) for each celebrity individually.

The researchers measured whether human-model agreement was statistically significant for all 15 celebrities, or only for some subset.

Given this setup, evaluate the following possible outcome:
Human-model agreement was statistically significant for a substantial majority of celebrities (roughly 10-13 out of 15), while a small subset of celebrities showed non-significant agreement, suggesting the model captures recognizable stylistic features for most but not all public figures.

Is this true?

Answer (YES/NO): NO